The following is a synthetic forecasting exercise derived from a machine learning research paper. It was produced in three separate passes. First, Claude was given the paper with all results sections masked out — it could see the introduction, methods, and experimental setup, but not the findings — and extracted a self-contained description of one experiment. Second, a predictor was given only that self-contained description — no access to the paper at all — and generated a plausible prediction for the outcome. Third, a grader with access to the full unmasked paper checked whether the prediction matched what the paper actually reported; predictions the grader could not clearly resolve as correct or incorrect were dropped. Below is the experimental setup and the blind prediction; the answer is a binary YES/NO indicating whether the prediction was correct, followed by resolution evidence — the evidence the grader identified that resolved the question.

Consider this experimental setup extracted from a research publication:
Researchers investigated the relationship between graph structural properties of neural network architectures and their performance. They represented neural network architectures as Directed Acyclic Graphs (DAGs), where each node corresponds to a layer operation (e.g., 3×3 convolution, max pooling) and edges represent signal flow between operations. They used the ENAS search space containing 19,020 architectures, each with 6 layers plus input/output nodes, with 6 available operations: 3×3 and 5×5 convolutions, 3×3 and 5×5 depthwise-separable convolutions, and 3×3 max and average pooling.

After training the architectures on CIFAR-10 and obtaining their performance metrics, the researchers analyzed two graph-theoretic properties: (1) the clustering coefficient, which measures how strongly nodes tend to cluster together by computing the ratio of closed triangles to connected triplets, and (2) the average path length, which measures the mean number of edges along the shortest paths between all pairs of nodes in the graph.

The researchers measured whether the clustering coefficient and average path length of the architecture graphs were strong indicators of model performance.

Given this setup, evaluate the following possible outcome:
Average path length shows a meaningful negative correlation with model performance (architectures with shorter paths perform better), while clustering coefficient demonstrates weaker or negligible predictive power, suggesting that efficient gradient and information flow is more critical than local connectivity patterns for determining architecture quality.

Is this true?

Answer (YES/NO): NO